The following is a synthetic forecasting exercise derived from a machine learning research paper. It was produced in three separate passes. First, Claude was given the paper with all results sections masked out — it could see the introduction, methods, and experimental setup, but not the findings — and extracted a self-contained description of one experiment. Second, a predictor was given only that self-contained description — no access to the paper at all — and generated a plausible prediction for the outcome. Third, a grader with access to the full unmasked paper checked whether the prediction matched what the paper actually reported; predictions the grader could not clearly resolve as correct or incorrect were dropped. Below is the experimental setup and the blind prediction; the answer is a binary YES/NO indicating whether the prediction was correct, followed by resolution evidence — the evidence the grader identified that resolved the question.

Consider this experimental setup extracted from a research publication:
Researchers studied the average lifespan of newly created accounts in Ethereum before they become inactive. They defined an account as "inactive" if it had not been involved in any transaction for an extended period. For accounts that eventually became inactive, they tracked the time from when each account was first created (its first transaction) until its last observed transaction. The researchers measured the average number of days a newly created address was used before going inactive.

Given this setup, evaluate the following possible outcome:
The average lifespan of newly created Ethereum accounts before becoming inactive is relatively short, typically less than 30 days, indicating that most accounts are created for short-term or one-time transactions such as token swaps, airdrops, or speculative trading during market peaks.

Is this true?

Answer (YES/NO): NO